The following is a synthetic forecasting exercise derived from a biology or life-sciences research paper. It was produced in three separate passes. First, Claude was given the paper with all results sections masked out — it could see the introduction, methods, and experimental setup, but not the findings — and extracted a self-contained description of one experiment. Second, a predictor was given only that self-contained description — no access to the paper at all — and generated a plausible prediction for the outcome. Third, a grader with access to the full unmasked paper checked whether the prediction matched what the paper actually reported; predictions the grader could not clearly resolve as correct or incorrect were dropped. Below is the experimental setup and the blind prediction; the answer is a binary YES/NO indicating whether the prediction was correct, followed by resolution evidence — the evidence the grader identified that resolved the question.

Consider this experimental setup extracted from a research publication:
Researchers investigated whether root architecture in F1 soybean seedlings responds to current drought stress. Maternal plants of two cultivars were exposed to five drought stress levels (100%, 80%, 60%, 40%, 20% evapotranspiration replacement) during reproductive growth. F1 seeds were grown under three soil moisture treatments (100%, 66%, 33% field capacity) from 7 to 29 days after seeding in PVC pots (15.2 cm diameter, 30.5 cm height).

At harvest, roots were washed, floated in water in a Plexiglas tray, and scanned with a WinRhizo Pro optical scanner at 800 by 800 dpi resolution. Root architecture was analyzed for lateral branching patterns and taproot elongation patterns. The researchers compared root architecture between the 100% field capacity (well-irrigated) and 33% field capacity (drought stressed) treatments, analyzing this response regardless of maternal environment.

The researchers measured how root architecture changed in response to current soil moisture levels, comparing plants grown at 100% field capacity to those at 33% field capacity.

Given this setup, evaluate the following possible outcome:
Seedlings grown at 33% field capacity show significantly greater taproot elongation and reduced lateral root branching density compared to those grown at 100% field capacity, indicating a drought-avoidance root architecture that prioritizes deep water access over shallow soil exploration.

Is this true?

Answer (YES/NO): YES